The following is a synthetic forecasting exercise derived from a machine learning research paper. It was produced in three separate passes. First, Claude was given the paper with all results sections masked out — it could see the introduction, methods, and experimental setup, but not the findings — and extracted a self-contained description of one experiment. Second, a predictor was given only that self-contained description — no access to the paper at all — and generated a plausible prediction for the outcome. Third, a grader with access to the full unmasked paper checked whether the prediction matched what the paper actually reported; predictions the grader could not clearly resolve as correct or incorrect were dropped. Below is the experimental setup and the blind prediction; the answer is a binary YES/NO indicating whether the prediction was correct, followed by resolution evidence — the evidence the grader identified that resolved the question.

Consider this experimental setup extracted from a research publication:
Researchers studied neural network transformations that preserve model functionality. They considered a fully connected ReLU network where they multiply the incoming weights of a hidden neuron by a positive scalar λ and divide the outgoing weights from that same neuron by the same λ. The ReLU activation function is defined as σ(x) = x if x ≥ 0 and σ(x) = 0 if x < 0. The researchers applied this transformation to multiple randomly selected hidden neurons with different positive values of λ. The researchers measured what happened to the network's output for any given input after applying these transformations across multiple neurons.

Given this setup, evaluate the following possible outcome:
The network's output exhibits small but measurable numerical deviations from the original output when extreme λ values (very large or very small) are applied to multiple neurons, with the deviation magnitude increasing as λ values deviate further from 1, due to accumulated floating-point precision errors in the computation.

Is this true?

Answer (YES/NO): NO